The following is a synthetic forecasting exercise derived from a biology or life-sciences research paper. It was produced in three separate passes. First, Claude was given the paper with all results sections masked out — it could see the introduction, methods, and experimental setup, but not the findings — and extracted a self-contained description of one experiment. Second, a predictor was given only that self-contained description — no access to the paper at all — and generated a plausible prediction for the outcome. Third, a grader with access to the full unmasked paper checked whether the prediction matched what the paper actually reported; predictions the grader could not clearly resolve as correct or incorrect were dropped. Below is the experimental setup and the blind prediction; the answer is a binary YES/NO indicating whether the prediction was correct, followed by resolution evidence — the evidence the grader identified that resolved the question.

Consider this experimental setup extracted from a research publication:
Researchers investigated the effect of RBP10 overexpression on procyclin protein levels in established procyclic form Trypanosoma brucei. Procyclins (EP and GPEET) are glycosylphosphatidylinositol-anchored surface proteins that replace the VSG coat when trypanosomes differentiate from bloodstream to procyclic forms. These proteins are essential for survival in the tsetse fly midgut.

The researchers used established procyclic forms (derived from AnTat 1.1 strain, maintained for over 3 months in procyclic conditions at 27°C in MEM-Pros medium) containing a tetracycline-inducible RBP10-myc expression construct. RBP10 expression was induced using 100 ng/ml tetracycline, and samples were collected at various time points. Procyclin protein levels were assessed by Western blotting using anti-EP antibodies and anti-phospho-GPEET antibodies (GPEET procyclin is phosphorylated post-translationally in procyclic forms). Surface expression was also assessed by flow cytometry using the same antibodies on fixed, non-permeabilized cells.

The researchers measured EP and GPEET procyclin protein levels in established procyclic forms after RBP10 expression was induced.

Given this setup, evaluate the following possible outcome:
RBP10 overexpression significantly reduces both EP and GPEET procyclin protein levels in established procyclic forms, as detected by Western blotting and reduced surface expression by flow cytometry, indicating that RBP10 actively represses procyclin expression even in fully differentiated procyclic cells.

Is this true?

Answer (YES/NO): YES